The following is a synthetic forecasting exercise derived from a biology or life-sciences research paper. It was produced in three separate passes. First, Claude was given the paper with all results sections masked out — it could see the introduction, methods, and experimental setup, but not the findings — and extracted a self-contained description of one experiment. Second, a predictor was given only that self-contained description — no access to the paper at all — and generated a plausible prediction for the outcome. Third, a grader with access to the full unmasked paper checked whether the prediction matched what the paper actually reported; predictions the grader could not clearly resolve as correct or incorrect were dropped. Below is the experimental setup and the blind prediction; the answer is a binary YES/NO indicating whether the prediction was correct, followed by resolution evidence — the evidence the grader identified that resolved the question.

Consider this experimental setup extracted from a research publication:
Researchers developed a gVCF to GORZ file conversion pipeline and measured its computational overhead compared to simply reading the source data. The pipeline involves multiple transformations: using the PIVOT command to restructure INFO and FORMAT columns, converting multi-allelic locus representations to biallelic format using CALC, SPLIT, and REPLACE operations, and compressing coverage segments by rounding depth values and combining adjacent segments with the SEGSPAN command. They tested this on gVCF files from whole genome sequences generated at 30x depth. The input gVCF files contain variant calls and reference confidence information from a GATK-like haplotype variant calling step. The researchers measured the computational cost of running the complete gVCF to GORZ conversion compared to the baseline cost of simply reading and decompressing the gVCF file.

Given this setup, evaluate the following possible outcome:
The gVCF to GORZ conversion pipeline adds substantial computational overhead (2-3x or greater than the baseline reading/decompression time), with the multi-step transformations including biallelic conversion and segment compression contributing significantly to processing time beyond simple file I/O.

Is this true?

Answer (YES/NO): YES